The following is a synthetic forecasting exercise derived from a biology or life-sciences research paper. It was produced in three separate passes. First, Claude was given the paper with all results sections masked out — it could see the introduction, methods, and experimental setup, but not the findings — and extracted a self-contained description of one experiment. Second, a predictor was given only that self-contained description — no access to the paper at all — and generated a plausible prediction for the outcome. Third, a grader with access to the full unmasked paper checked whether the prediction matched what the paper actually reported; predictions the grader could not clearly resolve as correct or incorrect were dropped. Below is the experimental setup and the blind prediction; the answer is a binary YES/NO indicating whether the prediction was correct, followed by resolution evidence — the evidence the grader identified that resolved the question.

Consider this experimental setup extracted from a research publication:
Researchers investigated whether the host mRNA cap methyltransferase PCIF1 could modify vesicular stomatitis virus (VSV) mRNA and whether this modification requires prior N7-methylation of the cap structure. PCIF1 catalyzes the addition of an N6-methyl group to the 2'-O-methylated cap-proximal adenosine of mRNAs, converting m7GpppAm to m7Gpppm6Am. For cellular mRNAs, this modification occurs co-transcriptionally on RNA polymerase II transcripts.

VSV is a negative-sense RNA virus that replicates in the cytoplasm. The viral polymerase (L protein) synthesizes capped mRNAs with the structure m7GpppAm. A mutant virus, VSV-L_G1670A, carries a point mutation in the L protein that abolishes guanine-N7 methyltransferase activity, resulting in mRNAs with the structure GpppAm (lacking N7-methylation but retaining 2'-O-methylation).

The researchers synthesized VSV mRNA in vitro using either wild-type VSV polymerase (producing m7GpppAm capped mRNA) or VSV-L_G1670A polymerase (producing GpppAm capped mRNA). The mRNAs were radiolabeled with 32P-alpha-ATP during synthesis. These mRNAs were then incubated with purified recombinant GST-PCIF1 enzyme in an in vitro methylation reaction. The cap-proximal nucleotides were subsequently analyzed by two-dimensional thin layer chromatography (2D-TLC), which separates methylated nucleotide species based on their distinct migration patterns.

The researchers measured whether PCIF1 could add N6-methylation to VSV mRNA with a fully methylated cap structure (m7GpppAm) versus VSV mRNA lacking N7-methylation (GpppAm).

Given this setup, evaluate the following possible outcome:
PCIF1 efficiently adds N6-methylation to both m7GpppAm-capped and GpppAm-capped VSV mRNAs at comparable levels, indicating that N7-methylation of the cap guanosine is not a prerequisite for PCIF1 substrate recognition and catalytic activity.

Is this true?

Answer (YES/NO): YES